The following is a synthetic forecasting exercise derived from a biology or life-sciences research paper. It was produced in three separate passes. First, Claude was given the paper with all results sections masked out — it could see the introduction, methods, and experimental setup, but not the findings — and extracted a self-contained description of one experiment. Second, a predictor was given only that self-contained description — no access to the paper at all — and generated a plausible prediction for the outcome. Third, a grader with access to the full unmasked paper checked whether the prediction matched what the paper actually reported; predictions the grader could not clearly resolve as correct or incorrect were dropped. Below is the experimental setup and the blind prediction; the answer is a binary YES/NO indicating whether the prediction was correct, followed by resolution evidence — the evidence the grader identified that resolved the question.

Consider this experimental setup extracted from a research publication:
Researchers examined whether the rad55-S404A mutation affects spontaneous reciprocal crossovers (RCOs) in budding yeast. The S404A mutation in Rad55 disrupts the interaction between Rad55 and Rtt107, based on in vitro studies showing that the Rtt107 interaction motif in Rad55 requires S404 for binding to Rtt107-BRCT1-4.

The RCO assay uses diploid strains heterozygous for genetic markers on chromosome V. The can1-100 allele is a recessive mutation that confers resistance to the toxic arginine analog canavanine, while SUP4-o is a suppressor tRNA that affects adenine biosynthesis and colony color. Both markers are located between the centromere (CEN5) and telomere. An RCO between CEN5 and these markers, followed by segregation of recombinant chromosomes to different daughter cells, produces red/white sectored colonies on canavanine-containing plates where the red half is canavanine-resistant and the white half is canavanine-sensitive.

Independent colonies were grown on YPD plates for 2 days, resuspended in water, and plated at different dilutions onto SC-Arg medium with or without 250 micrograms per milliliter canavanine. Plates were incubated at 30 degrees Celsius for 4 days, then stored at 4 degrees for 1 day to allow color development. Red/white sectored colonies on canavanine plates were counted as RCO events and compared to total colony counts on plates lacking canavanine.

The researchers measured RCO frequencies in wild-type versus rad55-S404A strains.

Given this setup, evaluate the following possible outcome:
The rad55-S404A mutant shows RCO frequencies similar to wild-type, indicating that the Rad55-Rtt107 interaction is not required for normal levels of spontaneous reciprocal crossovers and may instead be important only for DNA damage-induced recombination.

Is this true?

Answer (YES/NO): NO